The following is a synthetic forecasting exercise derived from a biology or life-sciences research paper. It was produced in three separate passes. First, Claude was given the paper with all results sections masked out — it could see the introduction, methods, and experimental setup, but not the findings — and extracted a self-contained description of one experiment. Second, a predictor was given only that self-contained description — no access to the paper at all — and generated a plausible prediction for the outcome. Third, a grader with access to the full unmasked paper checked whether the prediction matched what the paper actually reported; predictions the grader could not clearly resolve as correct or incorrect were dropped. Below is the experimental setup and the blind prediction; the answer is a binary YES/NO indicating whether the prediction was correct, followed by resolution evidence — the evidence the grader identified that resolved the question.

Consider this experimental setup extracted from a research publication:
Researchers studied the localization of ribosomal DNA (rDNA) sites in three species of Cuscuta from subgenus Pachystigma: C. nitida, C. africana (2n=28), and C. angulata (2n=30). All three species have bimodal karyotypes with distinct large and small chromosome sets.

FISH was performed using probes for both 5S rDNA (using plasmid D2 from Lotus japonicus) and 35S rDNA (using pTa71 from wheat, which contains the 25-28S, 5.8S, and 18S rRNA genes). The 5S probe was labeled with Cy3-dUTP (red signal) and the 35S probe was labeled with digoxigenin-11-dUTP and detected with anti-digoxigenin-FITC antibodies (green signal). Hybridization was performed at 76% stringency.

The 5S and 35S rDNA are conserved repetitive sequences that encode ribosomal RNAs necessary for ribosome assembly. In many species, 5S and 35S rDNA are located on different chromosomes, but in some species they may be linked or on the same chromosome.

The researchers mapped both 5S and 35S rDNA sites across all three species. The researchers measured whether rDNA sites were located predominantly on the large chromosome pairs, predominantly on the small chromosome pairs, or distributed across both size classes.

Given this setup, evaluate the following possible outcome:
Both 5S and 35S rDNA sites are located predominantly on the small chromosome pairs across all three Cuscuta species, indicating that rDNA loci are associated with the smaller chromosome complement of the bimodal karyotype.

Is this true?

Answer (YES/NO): NO